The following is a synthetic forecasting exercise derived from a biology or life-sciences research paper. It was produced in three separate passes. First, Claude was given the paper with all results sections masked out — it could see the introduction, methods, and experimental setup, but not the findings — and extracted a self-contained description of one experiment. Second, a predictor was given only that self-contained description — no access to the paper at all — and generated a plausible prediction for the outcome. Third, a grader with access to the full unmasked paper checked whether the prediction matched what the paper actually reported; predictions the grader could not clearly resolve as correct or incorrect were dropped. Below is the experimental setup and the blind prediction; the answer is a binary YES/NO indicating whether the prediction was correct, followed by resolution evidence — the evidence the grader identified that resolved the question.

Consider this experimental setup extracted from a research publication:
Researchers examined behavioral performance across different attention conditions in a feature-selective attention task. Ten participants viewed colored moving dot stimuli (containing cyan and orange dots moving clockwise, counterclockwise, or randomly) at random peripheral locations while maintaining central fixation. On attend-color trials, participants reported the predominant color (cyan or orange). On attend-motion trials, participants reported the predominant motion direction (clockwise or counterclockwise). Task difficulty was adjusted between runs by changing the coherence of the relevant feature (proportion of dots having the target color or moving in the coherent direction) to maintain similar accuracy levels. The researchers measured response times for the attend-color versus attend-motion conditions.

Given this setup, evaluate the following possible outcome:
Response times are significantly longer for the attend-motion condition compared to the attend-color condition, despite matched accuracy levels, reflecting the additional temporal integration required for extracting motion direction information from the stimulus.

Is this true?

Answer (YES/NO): NO